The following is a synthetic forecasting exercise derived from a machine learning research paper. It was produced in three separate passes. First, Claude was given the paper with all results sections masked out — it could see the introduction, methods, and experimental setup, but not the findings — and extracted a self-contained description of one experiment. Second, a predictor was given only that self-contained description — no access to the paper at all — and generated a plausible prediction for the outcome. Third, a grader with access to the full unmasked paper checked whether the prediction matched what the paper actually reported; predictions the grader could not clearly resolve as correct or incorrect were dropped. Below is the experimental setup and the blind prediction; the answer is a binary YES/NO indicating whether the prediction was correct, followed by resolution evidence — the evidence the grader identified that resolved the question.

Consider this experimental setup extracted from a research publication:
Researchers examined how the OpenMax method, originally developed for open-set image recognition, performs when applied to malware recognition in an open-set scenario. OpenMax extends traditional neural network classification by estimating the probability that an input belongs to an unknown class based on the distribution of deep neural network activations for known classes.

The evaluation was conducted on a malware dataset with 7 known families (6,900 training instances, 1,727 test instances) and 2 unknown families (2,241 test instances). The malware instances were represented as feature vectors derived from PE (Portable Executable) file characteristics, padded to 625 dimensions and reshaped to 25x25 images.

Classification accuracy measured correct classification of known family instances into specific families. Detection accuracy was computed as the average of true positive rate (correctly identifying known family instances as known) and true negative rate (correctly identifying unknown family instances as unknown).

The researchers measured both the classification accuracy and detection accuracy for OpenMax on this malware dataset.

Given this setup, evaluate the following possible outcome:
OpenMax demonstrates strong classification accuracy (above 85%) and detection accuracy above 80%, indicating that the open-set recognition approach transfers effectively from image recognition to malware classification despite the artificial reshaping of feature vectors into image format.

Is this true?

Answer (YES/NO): NO